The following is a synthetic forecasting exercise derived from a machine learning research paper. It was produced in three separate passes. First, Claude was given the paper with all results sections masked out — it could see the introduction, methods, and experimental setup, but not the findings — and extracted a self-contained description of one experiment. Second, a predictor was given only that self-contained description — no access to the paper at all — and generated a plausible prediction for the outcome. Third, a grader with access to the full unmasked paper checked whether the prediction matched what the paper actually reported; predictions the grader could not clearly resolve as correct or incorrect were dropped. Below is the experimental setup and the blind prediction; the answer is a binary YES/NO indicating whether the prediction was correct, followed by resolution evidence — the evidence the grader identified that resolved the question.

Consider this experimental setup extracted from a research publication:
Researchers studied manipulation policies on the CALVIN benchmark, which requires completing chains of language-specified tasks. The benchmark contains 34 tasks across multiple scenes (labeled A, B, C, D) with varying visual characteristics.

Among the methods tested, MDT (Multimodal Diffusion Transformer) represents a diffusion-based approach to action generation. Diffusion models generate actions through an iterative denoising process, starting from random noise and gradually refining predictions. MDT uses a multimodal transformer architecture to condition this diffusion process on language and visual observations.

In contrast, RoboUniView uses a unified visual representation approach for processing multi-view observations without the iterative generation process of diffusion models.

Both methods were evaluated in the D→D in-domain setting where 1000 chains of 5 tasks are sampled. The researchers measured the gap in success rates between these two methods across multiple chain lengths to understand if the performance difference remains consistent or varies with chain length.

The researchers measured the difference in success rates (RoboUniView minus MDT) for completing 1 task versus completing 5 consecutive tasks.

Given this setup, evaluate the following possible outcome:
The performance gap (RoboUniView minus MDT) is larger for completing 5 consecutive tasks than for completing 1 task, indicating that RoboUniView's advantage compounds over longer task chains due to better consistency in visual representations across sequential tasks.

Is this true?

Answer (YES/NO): NO